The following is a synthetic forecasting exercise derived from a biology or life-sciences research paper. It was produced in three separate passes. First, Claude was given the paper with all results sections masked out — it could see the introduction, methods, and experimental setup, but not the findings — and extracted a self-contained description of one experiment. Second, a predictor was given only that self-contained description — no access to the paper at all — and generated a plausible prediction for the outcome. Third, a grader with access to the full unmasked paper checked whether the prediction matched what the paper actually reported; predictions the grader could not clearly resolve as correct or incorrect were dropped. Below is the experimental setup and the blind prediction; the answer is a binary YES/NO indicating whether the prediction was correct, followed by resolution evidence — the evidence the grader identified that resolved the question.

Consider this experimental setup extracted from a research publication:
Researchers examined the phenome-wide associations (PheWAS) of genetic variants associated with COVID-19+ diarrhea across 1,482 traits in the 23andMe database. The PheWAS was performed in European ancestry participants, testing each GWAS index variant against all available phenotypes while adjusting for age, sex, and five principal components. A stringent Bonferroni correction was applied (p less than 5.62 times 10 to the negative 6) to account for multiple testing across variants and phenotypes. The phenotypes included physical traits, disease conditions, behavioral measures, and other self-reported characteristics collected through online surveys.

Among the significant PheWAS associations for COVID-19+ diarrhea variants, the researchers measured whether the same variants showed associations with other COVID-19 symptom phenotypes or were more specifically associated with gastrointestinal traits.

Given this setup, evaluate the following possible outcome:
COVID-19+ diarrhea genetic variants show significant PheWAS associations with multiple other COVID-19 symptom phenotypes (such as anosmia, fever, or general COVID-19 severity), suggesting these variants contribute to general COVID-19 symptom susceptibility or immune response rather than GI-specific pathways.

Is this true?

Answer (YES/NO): NO